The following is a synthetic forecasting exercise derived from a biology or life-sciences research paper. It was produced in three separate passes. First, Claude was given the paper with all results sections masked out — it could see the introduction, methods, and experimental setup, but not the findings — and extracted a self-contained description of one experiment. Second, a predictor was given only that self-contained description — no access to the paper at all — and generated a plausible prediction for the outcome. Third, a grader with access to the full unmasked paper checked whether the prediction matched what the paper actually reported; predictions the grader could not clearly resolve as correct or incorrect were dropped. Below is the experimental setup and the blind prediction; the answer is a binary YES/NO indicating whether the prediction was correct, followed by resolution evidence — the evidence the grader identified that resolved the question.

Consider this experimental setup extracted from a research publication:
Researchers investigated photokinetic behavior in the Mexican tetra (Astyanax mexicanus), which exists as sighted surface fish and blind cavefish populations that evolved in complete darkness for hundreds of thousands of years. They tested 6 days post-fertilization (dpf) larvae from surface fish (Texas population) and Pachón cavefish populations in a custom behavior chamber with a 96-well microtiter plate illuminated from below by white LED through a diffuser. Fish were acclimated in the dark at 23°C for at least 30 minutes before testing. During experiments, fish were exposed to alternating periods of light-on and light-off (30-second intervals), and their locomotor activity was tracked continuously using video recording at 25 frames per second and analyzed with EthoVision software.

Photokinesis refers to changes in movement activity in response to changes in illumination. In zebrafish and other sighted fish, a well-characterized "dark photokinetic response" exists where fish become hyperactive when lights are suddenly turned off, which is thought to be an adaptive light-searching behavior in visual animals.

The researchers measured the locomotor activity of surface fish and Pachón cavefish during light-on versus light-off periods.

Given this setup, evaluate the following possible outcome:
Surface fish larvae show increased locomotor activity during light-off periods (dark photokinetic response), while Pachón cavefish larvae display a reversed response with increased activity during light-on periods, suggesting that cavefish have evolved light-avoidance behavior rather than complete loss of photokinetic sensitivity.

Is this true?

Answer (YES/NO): YES